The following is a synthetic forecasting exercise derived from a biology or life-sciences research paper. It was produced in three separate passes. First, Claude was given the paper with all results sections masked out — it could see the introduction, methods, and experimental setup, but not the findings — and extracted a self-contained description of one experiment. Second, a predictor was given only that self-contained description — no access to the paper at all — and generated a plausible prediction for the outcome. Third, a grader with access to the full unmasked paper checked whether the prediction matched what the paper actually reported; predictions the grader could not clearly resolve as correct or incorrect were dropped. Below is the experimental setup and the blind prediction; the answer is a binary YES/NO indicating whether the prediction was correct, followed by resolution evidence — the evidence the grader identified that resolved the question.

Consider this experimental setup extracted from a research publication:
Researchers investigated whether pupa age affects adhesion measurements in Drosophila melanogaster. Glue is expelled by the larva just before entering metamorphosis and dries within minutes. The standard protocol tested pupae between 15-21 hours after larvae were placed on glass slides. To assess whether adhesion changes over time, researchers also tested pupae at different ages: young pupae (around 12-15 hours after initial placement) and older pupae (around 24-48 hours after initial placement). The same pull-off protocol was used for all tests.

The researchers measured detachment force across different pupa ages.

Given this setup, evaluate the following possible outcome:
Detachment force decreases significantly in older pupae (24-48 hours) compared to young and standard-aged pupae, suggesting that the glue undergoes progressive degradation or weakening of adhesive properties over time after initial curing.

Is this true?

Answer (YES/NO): NO